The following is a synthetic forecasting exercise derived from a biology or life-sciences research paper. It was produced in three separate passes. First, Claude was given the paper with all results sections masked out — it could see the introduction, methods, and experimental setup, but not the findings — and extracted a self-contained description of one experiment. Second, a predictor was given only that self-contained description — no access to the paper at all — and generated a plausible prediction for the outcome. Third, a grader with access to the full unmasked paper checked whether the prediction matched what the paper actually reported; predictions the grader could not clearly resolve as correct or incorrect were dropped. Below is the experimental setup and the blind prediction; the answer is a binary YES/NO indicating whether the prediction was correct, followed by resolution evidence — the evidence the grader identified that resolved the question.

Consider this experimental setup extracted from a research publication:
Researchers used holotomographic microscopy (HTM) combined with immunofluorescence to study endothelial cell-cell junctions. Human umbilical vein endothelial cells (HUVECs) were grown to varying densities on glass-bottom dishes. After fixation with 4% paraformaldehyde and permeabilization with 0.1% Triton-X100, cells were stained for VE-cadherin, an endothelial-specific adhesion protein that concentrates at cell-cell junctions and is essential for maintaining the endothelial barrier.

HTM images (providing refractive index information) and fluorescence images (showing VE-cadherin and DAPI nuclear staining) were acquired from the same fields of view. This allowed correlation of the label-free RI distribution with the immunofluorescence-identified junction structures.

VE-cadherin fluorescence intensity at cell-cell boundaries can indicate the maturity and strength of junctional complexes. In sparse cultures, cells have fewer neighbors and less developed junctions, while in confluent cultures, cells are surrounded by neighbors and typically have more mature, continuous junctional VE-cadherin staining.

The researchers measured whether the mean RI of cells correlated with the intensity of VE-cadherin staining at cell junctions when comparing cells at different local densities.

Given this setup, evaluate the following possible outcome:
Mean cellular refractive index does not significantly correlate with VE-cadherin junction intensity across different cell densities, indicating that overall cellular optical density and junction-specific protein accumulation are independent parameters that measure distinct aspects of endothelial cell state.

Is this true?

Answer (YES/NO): YES